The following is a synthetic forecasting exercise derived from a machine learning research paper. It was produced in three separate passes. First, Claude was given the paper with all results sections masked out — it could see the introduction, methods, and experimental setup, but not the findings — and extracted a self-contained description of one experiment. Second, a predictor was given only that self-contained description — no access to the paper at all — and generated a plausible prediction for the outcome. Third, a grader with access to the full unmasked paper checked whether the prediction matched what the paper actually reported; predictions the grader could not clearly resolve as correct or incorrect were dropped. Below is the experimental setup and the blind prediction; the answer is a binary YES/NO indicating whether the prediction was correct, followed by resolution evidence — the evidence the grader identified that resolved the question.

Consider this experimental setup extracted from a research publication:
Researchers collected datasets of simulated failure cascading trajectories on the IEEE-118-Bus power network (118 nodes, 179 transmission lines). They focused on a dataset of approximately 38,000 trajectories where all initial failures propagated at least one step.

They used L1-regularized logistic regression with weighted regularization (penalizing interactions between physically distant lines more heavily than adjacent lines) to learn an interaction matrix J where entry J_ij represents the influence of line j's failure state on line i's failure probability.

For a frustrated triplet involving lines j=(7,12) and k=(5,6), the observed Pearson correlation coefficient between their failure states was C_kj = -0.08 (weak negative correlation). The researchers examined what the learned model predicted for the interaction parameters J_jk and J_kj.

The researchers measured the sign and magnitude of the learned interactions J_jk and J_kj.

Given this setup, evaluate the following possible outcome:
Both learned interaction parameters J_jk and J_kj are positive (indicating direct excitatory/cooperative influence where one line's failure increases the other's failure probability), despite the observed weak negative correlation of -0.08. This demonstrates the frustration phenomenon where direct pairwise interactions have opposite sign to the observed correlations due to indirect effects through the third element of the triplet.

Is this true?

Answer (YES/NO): NO